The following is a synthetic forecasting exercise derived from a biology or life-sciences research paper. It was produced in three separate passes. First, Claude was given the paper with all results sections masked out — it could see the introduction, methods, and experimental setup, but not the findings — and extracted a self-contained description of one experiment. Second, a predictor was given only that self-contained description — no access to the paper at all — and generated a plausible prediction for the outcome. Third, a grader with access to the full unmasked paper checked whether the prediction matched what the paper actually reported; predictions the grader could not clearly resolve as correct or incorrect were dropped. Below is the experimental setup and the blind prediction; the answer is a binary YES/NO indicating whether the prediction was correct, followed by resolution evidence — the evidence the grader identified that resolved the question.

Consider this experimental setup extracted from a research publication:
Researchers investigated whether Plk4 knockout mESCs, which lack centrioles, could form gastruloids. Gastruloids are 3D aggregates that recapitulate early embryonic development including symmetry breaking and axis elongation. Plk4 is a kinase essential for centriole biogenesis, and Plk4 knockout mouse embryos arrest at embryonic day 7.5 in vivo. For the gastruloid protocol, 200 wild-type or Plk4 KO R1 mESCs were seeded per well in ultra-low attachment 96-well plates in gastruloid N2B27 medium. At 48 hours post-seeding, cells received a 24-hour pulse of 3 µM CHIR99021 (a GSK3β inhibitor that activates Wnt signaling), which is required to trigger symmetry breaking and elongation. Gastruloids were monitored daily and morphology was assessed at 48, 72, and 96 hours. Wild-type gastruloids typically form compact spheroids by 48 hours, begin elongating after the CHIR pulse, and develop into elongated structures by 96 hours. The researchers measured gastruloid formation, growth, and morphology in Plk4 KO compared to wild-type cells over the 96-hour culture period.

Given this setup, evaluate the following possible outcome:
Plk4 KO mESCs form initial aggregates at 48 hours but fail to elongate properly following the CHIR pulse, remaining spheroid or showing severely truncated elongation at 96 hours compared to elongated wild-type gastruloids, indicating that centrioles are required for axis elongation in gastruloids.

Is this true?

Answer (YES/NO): NO